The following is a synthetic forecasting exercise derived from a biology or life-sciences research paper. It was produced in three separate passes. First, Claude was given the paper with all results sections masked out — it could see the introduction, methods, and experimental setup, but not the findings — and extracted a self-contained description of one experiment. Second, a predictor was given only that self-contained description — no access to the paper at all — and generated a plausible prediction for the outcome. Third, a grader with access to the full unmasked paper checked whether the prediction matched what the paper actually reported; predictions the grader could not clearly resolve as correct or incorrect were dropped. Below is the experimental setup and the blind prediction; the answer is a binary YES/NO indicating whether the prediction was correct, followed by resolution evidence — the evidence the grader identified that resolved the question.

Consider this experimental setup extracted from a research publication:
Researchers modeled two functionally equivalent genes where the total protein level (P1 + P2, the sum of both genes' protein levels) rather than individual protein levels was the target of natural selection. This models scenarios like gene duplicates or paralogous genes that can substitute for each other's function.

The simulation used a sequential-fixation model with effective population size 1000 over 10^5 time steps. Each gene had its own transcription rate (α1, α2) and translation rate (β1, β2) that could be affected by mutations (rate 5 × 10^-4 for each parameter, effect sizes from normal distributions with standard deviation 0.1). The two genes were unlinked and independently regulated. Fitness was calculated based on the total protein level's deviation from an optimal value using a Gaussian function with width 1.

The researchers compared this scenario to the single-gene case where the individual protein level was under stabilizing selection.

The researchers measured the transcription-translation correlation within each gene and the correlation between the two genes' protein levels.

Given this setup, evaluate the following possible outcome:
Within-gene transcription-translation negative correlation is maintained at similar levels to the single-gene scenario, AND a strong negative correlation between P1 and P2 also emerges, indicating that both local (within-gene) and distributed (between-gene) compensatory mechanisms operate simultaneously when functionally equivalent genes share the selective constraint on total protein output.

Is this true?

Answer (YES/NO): NO